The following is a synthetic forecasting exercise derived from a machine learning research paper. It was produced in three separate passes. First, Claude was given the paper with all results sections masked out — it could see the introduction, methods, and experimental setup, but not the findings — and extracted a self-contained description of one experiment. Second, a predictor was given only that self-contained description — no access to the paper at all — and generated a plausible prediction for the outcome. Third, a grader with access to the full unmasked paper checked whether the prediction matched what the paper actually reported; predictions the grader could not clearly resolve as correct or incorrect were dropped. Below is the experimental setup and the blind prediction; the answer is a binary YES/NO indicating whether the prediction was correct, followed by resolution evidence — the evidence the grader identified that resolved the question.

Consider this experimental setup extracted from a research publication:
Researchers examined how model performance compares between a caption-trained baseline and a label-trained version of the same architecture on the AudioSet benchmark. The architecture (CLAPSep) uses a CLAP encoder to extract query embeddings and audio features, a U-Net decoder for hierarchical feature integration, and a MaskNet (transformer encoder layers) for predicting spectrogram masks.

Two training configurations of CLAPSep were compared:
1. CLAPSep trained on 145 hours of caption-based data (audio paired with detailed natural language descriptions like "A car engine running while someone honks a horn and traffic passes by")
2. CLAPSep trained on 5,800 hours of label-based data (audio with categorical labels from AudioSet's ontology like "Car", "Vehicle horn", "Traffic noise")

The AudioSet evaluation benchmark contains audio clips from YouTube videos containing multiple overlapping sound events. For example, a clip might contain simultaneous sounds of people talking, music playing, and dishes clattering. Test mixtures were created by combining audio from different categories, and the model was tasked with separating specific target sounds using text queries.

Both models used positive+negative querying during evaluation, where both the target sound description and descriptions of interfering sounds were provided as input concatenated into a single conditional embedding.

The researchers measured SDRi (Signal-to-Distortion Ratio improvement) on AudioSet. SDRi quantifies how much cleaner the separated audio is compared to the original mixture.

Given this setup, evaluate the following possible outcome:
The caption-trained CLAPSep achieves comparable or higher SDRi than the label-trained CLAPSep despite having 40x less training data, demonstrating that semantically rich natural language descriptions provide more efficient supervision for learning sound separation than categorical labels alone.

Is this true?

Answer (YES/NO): NO